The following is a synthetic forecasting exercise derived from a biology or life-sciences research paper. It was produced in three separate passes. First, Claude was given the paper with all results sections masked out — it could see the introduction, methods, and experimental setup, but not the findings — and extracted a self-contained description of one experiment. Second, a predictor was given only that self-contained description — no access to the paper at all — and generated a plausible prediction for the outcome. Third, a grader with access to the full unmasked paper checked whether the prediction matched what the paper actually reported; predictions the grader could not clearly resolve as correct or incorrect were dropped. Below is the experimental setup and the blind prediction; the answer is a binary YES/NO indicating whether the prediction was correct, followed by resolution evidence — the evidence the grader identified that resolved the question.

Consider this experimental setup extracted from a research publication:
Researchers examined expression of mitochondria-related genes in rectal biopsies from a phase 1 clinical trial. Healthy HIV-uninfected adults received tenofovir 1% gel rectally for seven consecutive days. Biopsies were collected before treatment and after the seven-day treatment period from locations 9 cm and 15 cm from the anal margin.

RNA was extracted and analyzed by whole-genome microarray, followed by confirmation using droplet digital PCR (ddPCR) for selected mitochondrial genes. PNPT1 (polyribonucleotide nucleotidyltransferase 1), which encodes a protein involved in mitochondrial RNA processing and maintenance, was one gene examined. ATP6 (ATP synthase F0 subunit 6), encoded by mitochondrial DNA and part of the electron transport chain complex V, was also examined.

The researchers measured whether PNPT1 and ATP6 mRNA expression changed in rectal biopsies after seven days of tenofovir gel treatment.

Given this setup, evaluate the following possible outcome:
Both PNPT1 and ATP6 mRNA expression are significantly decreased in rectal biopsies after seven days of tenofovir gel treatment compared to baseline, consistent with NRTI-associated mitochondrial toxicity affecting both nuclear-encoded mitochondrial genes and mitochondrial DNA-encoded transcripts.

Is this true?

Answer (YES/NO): YES